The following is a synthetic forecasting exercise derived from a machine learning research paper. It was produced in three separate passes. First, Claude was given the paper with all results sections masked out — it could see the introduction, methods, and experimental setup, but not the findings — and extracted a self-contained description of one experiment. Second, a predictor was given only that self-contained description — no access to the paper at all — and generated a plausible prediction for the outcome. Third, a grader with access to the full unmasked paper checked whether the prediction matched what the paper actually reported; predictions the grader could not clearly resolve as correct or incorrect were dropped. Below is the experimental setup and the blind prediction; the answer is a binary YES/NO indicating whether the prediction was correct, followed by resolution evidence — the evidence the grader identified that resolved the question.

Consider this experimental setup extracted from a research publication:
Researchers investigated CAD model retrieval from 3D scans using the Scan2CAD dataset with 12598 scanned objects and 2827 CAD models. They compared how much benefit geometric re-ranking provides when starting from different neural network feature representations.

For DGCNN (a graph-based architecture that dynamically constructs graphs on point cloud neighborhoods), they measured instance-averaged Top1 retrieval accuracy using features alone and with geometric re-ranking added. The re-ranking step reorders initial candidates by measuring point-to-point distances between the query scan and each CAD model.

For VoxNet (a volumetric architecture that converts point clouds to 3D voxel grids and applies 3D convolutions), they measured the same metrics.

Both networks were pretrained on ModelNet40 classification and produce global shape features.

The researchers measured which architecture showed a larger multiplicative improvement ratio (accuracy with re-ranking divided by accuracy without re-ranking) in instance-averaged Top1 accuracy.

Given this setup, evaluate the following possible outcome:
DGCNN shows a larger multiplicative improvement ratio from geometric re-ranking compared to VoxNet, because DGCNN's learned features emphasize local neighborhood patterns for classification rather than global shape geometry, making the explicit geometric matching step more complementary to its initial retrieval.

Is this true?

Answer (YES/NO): YES